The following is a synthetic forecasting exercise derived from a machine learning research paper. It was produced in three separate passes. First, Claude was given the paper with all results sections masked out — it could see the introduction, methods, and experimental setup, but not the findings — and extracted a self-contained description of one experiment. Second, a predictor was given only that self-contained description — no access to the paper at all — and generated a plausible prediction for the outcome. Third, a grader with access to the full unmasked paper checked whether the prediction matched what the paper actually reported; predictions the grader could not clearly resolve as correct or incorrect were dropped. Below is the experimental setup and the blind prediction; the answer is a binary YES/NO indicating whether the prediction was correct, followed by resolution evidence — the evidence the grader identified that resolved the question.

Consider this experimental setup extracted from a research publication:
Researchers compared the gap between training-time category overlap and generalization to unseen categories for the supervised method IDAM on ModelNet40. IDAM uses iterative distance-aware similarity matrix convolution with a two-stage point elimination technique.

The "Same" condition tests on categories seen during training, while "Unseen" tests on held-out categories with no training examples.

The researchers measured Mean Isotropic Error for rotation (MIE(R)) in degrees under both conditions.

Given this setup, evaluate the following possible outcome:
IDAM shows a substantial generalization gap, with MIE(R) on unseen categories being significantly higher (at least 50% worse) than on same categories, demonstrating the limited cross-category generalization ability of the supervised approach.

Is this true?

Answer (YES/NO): NO